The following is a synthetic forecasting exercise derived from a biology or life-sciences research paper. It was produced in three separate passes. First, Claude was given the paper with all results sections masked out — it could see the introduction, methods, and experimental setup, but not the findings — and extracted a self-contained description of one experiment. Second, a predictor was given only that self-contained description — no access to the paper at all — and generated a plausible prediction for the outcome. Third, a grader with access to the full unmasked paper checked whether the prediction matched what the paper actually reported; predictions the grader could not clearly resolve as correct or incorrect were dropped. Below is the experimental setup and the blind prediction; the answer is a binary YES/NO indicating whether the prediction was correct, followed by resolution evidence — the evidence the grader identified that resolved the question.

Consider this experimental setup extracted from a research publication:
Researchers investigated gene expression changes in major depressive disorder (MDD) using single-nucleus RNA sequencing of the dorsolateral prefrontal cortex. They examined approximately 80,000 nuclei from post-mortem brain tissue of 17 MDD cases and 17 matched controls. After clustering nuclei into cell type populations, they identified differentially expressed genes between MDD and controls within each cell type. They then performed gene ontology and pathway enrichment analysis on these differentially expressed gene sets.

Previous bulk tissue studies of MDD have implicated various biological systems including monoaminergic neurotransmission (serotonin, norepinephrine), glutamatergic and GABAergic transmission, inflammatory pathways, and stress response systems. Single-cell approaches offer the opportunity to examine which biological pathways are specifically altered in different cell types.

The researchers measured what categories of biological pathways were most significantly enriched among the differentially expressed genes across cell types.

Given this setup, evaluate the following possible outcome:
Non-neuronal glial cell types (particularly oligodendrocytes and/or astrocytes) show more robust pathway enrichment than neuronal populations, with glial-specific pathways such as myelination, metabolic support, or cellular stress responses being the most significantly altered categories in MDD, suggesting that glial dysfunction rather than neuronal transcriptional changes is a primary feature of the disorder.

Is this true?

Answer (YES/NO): NO